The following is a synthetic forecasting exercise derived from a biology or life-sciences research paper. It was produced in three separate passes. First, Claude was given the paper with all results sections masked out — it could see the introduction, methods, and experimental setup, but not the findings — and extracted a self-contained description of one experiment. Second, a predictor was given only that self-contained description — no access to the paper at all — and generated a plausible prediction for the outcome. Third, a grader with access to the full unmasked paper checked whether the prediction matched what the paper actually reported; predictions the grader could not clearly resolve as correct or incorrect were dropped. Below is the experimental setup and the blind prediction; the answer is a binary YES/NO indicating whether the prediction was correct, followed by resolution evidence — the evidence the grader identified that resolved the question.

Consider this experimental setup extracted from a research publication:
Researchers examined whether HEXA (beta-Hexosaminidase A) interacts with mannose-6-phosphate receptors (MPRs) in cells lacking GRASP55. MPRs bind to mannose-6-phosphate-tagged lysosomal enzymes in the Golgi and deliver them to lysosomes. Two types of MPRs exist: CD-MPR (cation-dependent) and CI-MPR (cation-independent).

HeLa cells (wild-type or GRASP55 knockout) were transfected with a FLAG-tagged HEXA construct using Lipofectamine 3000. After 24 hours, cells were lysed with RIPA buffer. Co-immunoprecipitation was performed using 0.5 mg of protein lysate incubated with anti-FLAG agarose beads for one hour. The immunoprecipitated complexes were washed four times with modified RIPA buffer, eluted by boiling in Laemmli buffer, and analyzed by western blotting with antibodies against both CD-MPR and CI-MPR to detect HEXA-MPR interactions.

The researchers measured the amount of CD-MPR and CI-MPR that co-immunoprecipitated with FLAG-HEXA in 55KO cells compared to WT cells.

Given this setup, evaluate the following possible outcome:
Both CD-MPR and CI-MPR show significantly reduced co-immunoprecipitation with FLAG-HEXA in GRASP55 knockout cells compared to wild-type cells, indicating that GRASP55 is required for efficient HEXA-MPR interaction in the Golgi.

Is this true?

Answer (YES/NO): NO